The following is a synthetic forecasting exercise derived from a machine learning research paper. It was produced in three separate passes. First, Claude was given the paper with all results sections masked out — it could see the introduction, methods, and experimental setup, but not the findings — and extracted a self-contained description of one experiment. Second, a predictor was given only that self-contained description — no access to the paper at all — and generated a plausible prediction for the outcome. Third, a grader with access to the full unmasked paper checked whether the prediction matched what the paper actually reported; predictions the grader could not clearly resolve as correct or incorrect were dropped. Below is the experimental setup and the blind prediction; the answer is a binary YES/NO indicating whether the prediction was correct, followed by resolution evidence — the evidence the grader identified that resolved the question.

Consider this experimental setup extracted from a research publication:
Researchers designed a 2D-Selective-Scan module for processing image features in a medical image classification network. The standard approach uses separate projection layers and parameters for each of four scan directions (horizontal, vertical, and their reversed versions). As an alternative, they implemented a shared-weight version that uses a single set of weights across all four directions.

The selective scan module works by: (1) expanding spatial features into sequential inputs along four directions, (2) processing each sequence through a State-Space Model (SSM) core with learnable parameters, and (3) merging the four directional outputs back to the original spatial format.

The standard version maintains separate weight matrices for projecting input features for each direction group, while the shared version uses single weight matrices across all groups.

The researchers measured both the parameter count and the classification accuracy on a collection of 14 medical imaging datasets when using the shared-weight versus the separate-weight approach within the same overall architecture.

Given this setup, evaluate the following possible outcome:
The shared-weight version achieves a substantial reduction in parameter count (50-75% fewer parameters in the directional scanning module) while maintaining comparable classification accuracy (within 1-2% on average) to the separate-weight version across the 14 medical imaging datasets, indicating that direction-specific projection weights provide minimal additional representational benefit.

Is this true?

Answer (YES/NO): NO